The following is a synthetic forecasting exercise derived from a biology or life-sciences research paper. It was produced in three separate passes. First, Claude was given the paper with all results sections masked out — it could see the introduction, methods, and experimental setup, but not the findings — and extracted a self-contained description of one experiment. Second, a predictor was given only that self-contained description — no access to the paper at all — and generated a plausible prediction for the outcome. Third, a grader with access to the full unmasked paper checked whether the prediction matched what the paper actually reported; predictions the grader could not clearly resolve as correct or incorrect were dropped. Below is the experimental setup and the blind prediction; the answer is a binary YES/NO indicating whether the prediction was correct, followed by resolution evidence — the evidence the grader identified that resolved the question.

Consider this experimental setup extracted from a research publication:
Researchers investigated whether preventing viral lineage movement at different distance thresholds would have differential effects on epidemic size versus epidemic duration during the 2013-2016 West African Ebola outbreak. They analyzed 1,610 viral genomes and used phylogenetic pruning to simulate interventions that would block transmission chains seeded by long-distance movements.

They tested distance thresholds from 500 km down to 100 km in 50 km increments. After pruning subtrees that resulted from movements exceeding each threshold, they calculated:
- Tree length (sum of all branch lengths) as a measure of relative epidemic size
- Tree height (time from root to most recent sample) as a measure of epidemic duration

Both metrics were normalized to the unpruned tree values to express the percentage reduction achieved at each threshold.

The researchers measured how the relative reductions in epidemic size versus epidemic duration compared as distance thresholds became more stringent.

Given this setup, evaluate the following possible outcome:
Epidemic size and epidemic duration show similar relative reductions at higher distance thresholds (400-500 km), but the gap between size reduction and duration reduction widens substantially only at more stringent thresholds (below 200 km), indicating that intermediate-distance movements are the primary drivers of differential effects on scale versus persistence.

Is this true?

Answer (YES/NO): NO